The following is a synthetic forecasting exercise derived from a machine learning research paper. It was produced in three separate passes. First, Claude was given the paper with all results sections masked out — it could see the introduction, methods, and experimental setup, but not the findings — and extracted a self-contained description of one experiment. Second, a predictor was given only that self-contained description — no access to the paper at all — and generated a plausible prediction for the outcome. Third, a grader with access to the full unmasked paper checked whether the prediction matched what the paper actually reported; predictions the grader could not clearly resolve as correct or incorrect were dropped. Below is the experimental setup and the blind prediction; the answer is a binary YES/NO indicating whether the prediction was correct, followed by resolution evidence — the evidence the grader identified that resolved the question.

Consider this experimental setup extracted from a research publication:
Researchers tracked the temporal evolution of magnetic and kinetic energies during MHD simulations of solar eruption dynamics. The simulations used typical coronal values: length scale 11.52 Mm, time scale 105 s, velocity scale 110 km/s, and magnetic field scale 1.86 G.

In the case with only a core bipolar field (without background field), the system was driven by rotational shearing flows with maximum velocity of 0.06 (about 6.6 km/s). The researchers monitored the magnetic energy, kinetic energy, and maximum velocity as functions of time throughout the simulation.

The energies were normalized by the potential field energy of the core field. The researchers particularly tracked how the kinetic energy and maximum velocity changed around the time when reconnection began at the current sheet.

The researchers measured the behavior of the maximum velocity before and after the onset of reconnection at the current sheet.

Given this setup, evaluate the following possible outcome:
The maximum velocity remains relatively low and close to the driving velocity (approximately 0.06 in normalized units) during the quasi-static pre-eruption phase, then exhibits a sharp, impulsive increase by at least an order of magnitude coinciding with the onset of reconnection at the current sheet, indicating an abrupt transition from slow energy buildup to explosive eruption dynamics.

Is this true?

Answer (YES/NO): YES